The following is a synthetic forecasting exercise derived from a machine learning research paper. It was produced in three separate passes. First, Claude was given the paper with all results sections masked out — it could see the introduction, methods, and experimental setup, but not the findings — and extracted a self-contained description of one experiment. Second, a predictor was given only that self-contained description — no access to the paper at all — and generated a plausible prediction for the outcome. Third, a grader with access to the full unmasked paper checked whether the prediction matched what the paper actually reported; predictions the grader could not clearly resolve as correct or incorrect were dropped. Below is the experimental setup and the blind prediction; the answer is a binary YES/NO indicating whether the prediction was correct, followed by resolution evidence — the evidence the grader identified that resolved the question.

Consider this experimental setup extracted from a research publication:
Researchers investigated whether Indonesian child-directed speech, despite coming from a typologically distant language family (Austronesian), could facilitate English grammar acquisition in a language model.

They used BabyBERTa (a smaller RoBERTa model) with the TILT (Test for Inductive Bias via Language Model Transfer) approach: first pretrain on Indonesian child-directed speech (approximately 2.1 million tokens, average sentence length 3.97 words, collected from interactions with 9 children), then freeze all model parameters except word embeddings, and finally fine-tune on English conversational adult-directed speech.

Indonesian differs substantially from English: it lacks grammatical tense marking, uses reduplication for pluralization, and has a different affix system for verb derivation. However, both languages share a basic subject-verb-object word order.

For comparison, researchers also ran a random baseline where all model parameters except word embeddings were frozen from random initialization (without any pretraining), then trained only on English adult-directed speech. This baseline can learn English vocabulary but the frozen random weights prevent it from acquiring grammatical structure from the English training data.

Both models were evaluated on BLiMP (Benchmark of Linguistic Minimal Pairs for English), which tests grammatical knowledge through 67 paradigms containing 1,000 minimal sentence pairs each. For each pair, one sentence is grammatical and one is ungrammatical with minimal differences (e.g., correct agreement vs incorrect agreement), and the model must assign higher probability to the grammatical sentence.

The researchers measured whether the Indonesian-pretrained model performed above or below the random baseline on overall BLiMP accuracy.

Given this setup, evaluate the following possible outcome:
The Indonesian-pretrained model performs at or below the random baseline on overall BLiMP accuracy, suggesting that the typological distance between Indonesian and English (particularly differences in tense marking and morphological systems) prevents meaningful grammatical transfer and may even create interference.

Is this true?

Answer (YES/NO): YES